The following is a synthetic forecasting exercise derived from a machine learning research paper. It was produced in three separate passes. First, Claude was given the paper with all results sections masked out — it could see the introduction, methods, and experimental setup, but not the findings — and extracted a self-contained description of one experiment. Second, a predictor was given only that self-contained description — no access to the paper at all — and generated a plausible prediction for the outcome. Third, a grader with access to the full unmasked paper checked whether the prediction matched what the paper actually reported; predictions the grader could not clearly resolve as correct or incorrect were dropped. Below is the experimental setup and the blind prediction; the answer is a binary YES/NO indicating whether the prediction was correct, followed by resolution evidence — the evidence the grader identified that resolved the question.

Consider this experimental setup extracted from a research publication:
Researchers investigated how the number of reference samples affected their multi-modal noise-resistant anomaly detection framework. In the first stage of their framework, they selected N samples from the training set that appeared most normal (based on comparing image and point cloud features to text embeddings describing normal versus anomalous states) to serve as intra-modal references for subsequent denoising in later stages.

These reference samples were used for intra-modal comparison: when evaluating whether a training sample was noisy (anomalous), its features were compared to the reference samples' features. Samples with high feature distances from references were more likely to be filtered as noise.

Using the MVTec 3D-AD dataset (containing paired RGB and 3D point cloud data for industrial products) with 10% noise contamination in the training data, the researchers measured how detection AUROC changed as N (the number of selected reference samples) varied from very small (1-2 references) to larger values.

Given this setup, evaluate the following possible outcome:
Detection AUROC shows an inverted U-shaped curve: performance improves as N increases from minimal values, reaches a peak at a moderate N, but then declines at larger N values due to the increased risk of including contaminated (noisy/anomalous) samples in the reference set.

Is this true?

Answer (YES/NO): NO